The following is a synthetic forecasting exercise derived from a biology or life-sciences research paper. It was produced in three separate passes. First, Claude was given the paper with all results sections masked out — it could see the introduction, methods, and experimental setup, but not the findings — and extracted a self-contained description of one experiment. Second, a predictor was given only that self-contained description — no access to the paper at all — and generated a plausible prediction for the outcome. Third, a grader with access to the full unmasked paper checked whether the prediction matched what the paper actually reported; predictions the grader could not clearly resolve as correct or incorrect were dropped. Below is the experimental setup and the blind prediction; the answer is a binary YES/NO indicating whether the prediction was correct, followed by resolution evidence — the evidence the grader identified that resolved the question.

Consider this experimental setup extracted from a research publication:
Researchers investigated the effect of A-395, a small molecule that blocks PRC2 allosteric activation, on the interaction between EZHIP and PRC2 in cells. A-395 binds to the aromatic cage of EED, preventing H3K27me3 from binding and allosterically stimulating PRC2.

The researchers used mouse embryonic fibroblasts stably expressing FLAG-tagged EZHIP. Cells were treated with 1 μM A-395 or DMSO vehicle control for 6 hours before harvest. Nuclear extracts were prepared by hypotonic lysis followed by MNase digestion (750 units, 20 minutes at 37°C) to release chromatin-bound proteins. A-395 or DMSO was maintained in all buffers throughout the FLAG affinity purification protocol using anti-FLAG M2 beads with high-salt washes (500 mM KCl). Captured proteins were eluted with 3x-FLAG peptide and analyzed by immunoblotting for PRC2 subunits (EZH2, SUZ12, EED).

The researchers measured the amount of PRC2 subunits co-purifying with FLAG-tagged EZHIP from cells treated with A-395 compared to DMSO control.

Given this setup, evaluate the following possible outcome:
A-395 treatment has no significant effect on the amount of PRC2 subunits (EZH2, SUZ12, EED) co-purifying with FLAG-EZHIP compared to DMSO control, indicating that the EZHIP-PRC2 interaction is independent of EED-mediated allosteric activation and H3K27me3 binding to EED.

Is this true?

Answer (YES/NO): NO